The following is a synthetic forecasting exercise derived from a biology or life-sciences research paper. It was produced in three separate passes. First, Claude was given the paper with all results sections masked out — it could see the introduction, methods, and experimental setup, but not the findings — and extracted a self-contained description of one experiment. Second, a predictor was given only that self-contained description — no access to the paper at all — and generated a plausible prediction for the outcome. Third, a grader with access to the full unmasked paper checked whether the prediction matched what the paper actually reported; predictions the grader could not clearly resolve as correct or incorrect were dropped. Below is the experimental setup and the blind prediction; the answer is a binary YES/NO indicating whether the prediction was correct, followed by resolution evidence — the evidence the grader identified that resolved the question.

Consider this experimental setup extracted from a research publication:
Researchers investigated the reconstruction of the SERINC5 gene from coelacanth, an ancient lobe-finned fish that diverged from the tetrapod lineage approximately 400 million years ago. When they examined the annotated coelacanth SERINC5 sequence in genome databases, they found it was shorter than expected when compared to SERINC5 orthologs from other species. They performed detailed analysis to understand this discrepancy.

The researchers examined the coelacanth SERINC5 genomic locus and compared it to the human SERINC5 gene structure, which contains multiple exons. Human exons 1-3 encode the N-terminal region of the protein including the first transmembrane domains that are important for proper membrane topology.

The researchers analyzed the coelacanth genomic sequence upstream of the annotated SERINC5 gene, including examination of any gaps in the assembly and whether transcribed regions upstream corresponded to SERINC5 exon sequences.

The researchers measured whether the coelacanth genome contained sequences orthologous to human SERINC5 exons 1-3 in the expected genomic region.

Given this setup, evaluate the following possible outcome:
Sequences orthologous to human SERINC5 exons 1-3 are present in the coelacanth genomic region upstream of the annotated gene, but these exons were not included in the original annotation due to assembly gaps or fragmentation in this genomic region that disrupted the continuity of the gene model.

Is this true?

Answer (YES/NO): NO